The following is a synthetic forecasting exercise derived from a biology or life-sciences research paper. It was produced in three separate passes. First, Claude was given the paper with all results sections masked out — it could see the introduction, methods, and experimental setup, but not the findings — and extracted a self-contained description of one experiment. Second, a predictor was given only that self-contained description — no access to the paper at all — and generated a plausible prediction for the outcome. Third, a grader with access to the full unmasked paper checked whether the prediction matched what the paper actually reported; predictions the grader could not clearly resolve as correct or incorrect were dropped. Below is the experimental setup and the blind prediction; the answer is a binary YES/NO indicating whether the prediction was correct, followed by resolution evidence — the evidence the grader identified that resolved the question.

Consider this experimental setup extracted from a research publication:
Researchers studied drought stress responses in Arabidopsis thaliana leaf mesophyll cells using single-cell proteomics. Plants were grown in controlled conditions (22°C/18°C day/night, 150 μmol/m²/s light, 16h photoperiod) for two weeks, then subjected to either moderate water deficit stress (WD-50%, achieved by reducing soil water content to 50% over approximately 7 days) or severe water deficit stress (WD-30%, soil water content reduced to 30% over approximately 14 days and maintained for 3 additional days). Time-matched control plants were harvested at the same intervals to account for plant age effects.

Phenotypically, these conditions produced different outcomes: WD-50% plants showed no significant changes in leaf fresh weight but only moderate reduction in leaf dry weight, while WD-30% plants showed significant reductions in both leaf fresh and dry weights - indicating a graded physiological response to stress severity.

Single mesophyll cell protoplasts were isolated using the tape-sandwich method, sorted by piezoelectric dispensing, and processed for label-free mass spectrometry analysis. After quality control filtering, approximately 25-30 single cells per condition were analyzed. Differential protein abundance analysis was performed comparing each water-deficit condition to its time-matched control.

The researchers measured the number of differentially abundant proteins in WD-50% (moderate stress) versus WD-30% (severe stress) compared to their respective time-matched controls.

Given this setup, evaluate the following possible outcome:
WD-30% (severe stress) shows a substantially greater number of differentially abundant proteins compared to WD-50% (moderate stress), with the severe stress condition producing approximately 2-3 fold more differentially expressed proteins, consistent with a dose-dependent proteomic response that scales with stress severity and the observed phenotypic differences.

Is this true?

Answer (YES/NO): NO